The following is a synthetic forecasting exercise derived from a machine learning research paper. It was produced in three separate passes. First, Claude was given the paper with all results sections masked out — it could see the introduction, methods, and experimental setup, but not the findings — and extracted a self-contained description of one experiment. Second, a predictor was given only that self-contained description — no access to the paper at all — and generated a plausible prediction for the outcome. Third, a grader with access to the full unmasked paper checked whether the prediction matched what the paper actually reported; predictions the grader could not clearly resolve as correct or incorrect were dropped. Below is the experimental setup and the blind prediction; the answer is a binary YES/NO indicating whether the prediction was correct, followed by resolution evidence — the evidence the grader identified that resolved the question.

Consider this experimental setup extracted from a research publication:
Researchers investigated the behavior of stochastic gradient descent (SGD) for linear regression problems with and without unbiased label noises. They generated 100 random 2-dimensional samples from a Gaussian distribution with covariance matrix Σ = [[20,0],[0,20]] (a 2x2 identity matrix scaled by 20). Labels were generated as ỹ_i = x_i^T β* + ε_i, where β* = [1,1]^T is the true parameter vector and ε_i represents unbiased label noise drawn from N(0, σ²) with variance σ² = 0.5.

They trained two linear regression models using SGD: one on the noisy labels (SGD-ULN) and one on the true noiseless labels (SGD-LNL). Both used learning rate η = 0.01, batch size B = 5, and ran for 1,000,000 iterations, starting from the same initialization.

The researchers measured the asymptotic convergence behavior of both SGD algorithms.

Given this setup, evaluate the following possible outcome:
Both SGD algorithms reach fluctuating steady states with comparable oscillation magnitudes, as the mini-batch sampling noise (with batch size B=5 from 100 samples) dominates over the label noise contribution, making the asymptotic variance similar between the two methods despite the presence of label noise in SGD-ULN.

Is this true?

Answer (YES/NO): NO